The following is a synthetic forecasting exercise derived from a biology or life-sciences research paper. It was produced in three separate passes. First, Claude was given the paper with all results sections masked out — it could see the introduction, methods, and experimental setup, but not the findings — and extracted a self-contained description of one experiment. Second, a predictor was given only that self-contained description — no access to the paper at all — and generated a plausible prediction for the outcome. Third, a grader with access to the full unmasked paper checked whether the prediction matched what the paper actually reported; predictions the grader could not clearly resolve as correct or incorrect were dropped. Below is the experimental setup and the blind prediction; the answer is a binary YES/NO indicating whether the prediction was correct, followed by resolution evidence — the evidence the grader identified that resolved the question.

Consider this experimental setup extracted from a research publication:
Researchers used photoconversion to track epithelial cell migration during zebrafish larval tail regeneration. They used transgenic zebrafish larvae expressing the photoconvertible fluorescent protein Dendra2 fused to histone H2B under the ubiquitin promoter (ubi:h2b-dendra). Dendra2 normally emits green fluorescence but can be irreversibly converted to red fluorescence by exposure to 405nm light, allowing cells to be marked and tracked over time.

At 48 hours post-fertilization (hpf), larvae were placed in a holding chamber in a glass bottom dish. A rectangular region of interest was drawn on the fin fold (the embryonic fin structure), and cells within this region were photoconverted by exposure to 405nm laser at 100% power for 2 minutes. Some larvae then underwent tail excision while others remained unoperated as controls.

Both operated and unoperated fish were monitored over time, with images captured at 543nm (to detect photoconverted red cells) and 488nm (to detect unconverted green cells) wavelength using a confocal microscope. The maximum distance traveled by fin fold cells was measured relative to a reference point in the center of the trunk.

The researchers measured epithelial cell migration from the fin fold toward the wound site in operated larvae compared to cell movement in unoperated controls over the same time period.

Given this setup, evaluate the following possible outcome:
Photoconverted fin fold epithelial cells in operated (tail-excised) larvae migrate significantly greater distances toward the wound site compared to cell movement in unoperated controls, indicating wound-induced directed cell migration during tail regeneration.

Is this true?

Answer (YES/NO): YES